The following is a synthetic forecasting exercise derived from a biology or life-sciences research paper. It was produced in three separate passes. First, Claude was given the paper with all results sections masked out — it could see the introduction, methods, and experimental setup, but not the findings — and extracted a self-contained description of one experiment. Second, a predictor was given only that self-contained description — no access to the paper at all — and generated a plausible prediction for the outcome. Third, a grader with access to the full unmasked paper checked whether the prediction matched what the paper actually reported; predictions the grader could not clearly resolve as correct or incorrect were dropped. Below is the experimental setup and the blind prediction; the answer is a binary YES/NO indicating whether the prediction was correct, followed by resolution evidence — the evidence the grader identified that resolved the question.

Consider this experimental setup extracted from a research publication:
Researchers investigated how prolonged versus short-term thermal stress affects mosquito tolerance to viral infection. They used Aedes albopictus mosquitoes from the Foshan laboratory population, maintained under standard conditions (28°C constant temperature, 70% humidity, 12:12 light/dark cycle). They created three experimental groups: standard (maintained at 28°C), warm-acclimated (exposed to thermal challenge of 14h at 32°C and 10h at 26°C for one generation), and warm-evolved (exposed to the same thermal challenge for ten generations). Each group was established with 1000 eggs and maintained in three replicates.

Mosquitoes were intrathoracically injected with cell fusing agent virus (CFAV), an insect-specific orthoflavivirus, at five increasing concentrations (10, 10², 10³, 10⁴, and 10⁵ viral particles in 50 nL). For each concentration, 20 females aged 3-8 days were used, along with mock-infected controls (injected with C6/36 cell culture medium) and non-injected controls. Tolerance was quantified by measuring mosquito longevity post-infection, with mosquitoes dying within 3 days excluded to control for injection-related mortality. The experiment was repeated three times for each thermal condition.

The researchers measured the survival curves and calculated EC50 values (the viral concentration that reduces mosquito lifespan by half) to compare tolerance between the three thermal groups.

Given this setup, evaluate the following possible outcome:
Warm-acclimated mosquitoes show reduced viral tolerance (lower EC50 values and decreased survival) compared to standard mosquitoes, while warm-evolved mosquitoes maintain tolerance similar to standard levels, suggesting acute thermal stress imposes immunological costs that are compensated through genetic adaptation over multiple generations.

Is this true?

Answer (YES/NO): NO